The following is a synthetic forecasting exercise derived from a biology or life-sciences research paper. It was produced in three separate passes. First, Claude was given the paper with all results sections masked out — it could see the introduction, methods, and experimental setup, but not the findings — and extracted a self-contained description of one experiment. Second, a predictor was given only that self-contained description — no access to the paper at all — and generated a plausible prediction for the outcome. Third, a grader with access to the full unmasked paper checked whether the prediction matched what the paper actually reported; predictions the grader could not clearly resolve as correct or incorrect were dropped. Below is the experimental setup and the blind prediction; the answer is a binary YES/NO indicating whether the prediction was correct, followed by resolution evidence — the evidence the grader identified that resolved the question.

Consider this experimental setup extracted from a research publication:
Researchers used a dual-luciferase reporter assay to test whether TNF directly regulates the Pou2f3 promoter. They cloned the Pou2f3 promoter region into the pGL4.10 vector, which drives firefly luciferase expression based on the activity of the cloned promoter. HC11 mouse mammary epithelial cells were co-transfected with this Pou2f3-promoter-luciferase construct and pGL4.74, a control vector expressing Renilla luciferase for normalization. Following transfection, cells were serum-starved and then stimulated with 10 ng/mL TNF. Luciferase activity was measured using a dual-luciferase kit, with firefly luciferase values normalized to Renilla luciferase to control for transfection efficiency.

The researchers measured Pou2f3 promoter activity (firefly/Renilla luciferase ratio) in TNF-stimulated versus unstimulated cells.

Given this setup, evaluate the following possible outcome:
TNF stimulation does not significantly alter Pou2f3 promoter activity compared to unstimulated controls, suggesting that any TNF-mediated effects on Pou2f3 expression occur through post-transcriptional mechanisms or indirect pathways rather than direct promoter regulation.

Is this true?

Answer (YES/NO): NO